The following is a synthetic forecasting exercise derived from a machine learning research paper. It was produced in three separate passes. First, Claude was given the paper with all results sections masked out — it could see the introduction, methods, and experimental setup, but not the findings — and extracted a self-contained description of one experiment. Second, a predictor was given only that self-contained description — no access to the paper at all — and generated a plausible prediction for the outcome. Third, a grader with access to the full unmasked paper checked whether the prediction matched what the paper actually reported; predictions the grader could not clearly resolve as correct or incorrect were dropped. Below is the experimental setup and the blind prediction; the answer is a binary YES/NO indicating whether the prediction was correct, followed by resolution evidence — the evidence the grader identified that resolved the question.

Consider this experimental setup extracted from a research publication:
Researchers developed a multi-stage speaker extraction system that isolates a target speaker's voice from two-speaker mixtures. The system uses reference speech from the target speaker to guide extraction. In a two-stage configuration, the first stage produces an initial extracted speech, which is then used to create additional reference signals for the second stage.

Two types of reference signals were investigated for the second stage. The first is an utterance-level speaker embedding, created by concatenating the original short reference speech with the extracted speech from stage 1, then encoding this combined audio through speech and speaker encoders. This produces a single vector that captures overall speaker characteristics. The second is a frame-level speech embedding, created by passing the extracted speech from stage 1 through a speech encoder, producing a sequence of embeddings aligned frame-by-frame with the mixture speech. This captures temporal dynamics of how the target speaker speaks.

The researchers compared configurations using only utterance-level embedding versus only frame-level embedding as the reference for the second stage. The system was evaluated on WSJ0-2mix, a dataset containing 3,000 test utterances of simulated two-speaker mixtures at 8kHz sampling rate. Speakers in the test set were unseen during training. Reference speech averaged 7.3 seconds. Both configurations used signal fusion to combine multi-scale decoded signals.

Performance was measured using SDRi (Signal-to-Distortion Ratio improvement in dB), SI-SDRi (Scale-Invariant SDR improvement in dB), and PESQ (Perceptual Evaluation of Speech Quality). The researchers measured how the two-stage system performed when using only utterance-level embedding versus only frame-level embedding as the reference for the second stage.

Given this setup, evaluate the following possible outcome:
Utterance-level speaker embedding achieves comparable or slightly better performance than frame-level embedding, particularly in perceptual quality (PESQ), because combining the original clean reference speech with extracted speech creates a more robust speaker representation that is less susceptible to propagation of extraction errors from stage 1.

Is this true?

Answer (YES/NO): NO